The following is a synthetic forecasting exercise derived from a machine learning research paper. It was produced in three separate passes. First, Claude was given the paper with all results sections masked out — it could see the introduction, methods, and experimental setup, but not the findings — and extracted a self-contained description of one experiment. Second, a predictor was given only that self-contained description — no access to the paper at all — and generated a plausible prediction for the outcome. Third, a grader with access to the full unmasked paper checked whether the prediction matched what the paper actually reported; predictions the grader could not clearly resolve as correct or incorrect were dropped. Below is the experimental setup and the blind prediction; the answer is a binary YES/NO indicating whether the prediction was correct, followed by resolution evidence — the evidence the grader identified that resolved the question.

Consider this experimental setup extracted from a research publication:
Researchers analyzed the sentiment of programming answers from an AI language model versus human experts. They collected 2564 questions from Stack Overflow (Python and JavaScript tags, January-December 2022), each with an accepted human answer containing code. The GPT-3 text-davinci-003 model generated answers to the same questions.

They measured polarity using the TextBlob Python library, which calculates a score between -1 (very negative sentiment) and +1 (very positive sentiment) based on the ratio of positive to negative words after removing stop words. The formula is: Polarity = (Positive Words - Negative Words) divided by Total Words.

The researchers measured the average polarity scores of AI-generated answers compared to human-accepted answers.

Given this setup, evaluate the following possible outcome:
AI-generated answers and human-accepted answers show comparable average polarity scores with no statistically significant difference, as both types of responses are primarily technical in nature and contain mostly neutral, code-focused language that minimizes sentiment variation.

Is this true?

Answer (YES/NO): NO